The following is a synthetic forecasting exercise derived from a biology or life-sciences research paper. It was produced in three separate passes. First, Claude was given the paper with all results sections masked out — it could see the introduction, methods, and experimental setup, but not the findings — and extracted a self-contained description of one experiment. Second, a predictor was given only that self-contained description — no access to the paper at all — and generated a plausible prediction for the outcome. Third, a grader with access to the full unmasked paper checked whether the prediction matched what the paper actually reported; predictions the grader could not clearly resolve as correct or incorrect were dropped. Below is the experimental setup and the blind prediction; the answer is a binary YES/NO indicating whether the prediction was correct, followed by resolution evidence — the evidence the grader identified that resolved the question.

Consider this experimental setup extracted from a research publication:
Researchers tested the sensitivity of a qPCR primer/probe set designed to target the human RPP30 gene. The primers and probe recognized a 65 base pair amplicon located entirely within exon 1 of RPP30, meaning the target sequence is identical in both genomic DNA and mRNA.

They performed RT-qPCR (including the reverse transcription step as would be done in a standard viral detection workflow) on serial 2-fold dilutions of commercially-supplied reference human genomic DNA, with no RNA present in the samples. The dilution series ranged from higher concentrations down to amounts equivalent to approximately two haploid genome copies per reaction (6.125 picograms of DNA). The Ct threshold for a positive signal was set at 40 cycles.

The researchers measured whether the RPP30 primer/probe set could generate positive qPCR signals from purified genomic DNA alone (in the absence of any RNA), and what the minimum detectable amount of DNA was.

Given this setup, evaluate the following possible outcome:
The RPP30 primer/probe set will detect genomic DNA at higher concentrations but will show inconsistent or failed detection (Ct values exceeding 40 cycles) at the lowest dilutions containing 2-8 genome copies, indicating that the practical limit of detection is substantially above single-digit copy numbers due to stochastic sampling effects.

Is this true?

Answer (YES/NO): NO